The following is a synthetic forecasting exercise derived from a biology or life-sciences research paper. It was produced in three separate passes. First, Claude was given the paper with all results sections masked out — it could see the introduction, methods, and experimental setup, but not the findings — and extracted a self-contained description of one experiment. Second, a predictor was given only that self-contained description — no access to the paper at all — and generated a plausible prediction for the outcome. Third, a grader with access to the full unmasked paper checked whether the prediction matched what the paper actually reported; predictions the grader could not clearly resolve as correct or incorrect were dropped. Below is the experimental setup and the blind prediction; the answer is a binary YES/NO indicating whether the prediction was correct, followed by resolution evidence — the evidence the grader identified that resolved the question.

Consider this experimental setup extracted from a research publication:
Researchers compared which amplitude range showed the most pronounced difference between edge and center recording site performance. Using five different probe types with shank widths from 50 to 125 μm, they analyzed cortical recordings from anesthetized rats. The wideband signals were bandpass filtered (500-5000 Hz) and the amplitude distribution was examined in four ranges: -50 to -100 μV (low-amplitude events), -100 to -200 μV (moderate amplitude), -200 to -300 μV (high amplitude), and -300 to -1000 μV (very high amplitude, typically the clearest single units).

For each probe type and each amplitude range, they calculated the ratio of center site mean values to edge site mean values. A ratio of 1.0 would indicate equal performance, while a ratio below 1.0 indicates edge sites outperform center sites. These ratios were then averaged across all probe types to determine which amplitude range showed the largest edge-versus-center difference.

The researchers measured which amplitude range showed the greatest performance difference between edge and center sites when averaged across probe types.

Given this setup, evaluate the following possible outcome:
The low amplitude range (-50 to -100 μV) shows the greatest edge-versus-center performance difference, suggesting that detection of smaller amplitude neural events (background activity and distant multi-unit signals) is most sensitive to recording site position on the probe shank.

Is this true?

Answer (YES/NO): NO